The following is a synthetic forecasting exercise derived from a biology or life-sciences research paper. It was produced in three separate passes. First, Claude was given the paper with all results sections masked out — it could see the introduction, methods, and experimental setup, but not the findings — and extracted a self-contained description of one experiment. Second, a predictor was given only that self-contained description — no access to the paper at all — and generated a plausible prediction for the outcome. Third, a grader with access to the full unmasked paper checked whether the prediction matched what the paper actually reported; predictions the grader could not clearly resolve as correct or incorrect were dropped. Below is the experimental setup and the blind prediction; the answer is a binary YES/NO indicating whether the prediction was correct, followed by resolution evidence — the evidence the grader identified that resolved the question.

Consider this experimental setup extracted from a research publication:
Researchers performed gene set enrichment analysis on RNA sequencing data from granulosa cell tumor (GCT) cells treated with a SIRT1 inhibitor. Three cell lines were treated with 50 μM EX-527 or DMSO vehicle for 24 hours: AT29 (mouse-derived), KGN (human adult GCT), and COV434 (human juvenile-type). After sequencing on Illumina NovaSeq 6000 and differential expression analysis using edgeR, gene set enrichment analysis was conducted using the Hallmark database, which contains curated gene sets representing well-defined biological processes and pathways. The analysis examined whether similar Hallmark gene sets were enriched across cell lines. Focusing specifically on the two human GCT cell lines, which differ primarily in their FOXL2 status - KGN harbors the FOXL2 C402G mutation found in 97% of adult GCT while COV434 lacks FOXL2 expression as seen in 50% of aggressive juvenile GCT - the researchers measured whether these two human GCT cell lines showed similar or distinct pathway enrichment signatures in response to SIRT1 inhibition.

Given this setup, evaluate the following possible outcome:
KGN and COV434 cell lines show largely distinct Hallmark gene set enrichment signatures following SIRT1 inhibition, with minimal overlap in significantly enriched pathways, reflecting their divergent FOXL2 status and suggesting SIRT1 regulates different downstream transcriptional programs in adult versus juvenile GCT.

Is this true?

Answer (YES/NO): NO